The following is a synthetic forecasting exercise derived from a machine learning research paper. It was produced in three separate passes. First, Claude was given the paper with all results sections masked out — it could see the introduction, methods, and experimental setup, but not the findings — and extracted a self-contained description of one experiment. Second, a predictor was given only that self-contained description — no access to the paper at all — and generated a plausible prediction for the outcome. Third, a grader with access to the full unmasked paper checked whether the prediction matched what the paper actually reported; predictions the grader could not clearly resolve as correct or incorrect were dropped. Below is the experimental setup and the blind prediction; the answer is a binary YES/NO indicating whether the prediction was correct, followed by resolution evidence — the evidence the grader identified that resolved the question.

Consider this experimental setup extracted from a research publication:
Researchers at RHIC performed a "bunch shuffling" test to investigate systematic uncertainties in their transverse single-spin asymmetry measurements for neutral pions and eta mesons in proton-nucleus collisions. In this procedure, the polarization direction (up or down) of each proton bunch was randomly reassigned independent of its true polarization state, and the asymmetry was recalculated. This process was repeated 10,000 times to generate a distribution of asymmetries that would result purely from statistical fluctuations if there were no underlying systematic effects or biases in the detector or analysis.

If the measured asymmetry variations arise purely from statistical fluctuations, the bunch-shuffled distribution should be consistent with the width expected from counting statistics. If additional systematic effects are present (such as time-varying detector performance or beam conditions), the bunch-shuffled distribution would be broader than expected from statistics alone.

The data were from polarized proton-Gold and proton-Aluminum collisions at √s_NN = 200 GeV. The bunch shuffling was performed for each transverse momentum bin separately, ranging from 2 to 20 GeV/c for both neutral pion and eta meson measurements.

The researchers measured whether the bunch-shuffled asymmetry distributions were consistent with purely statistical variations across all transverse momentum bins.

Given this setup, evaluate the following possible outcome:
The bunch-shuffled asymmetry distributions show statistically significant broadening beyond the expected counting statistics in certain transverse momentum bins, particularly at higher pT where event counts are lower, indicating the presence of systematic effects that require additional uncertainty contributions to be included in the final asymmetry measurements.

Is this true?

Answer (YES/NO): NO